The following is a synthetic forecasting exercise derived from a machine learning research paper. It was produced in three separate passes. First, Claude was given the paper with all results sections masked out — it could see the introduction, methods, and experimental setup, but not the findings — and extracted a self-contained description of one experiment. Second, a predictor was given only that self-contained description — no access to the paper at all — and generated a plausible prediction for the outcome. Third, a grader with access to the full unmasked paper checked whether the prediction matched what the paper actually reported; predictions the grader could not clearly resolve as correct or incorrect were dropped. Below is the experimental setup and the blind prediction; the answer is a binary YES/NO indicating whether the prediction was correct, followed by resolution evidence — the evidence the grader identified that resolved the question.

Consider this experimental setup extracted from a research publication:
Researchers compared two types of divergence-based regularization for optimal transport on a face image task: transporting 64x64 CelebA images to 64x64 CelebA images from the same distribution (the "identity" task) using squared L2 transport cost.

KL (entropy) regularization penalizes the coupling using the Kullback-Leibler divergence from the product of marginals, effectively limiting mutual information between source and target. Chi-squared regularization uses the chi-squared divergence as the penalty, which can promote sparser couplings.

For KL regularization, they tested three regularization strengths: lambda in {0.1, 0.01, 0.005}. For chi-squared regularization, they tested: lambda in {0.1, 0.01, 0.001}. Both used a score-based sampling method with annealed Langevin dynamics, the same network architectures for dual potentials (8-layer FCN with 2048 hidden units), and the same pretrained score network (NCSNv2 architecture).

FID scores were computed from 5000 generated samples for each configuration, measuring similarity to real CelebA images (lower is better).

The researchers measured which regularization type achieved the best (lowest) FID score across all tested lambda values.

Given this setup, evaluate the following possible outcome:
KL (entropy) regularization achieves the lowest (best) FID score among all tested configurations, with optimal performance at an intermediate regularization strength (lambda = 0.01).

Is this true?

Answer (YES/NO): NO